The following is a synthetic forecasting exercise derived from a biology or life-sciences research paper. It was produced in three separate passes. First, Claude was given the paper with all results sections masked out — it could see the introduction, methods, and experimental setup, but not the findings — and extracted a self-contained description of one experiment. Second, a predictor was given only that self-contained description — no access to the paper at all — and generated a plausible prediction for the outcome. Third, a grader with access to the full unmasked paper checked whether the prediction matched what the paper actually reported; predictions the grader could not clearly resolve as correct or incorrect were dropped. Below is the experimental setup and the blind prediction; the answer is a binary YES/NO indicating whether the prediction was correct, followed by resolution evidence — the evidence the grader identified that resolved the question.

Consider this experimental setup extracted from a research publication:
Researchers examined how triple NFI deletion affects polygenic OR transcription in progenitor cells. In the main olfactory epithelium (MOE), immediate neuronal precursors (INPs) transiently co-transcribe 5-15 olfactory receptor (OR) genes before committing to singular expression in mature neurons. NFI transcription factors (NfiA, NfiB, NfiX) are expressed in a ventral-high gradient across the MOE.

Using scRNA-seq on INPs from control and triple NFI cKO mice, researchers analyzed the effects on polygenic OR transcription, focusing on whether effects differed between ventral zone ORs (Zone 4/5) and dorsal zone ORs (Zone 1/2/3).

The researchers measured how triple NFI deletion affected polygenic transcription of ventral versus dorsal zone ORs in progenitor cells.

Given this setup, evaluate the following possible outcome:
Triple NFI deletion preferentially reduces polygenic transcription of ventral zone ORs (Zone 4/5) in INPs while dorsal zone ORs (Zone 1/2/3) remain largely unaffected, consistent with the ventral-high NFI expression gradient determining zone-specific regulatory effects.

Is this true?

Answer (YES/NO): YES